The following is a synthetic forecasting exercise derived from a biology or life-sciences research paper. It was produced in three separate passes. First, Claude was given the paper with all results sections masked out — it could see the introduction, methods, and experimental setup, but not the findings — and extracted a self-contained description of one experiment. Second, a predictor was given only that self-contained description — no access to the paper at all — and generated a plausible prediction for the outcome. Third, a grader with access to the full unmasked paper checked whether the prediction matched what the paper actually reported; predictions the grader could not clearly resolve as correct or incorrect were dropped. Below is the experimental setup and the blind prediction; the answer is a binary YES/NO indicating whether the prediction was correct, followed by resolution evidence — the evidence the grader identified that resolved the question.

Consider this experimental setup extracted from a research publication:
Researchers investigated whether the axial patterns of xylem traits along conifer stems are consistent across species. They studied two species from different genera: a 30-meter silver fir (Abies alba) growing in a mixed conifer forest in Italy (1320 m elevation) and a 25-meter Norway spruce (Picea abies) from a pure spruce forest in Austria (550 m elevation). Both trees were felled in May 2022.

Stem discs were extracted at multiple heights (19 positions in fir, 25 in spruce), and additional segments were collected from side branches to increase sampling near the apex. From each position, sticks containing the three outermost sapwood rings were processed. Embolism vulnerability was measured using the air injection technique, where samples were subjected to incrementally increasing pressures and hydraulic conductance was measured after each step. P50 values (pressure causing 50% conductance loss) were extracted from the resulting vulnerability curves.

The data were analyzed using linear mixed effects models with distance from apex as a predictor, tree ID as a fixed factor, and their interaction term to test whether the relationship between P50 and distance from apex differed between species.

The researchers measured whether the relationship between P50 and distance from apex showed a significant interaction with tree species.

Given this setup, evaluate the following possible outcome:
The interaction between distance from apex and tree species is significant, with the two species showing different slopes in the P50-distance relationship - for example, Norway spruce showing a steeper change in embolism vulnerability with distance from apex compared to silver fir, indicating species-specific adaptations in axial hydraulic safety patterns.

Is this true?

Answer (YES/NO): NO